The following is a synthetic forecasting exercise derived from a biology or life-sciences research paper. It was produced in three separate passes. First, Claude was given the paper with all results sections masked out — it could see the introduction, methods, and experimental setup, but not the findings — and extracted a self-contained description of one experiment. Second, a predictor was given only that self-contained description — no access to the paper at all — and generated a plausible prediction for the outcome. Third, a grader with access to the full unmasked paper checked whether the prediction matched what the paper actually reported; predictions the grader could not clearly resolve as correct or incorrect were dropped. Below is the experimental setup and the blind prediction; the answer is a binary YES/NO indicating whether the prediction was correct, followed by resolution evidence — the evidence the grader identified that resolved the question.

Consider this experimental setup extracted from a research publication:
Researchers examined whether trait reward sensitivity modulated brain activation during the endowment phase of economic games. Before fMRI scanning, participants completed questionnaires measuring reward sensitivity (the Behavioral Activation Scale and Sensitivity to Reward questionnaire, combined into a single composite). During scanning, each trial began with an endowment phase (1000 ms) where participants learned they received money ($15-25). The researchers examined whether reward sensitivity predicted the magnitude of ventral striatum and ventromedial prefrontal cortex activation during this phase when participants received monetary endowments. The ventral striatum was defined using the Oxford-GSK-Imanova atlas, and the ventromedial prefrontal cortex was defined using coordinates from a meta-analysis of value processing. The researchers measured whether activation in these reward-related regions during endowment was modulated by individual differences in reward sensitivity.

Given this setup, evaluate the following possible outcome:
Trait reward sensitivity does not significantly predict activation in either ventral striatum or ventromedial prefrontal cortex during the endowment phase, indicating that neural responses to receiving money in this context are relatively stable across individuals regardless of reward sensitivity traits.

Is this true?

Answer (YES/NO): YES